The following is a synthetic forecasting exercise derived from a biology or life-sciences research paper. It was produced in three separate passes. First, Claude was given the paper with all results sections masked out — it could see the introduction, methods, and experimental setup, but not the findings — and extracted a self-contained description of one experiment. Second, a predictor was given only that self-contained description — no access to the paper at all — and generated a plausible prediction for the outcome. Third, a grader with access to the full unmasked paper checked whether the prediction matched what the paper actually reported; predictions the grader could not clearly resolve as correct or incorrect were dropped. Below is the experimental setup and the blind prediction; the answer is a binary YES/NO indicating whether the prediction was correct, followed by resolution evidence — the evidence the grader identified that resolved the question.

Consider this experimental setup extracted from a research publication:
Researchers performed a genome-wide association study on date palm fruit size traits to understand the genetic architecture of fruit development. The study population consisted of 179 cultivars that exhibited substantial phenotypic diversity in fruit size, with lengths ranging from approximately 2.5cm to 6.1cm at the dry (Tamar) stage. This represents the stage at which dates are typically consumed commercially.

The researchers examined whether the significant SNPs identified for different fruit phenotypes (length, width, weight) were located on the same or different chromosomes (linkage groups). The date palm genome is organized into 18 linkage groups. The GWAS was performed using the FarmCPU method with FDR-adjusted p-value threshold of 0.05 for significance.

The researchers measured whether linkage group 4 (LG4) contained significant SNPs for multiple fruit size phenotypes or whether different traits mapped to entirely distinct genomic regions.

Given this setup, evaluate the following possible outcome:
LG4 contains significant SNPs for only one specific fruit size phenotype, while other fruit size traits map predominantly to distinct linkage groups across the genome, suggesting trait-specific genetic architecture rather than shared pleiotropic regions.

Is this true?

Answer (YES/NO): NO